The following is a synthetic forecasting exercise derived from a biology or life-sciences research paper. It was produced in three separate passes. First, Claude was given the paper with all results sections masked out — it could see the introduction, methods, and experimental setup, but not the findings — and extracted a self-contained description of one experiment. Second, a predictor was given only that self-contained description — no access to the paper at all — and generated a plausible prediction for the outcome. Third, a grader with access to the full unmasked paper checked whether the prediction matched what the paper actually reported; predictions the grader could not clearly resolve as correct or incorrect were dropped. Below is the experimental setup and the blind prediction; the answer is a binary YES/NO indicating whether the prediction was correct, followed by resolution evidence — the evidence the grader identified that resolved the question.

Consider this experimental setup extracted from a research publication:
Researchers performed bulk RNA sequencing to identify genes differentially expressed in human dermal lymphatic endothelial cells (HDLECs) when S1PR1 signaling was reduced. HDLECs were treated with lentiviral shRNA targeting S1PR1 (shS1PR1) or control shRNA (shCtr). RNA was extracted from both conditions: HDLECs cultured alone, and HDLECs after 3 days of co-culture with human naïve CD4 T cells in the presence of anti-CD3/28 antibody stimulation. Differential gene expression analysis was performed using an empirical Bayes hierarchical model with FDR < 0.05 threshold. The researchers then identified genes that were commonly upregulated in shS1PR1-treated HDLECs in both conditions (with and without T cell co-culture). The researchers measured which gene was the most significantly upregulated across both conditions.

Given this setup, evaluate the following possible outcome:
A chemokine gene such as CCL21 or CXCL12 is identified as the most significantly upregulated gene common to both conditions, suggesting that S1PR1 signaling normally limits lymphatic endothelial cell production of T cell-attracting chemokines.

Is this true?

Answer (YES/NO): NO